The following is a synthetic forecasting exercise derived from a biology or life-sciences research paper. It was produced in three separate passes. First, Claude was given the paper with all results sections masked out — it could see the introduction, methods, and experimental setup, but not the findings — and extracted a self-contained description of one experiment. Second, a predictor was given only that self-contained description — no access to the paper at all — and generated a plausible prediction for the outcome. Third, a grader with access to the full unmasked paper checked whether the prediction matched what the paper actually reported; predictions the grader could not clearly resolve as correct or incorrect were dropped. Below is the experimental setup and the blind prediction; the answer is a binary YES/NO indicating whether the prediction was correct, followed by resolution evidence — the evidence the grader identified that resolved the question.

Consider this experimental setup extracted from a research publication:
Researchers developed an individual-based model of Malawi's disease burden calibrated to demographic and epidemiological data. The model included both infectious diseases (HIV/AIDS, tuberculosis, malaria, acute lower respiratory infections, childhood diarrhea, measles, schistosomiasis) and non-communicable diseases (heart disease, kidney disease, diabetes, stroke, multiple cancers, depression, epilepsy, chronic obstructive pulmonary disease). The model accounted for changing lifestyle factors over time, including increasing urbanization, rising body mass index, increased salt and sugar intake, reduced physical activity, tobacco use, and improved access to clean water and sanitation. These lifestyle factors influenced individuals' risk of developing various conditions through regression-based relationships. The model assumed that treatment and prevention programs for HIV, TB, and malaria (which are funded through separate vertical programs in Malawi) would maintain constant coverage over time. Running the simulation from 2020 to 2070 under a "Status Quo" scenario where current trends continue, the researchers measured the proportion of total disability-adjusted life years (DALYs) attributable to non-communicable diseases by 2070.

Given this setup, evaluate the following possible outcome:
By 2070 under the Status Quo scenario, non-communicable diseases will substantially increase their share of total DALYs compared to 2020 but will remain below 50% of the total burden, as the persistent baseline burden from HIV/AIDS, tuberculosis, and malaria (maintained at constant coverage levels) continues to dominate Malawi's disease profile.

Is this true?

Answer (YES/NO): NO